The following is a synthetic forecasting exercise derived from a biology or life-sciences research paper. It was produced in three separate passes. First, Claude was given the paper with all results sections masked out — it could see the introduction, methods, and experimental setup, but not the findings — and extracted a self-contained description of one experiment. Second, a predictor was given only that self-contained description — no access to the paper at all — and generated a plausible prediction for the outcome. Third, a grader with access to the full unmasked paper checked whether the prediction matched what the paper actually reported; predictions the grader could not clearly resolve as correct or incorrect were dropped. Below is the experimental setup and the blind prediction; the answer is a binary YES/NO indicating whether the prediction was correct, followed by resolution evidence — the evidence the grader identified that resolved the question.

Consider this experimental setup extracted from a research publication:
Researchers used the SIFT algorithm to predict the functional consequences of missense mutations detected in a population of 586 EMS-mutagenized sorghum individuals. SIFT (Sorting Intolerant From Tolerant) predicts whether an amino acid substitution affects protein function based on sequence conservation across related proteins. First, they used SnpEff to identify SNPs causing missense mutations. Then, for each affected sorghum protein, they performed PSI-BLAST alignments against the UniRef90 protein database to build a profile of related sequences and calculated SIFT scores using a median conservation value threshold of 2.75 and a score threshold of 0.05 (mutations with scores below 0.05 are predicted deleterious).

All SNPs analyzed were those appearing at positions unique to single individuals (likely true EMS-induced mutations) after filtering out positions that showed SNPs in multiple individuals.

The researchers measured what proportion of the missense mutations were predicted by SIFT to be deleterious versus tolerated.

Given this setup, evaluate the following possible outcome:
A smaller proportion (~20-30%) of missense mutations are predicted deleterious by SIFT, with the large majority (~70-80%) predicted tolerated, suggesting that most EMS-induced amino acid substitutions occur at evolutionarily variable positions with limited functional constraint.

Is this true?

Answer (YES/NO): NO